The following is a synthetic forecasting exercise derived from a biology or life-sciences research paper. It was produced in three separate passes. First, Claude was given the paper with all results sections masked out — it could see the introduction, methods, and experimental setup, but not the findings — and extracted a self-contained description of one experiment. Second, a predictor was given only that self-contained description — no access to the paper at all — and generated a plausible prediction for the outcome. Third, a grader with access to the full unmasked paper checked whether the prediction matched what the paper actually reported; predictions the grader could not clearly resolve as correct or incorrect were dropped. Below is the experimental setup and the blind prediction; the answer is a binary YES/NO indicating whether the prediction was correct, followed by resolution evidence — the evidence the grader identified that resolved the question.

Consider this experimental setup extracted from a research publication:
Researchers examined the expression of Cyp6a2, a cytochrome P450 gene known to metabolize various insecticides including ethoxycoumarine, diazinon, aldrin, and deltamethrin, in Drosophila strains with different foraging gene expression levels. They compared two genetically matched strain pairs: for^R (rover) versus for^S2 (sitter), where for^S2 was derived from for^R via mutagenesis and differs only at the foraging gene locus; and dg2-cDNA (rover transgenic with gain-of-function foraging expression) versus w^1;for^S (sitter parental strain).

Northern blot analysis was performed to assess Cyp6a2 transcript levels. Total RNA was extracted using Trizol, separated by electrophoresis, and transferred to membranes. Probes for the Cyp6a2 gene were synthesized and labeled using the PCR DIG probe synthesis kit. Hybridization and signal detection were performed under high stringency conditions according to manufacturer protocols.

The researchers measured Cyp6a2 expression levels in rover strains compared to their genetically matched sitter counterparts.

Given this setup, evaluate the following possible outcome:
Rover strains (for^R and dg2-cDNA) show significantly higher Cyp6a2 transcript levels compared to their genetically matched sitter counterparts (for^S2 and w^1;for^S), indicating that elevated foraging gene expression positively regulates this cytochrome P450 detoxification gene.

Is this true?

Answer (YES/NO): YES